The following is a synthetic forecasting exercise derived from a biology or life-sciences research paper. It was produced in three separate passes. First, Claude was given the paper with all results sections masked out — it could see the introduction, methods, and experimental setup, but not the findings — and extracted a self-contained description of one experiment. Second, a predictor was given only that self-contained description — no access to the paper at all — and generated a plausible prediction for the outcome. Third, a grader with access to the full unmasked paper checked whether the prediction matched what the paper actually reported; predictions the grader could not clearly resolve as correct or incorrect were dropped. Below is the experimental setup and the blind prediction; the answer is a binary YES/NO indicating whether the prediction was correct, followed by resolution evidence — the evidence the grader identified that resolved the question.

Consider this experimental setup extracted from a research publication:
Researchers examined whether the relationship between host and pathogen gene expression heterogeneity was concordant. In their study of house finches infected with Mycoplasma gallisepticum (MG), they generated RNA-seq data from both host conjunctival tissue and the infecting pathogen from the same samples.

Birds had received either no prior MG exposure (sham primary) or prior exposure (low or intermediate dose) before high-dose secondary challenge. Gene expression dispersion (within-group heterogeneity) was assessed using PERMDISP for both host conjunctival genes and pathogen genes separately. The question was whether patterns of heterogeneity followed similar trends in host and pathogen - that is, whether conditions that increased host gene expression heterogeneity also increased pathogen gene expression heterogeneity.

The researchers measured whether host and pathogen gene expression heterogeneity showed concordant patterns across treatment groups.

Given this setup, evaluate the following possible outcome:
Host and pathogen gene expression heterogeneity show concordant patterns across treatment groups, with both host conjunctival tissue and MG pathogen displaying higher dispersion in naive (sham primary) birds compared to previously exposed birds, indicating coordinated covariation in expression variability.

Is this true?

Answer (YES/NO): NO